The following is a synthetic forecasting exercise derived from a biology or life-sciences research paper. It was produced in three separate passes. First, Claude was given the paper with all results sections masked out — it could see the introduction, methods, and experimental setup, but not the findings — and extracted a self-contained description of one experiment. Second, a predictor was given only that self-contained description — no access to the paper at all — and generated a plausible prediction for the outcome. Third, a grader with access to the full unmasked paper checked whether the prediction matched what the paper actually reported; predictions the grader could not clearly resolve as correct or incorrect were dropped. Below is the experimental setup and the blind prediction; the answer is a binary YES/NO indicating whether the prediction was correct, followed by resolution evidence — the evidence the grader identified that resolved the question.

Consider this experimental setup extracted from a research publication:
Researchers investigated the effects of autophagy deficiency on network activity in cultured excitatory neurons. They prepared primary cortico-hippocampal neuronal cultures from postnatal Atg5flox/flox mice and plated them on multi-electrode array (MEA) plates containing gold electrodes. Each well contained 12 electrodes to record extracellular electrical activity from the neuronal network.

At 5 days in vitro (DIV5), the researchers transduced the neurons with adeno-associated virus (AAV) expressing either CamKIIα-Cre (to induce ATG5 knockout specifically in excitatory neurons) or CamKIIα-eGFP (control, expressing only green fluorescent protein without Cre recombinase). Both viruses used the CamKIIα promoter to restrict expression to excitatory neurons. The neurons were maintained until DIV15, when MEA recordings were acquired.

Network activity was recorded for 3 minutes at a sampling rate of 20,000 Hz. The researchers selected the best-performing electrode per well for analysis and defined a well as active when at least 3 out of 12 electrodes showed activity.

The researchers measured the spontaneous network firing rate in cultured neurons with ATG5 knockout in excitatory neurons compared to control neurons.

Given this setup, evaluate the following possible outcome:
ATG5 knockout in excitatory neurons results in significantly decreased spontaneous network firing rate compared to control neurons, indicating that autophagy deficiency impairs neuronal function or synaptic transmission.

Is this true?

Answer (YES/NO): NO